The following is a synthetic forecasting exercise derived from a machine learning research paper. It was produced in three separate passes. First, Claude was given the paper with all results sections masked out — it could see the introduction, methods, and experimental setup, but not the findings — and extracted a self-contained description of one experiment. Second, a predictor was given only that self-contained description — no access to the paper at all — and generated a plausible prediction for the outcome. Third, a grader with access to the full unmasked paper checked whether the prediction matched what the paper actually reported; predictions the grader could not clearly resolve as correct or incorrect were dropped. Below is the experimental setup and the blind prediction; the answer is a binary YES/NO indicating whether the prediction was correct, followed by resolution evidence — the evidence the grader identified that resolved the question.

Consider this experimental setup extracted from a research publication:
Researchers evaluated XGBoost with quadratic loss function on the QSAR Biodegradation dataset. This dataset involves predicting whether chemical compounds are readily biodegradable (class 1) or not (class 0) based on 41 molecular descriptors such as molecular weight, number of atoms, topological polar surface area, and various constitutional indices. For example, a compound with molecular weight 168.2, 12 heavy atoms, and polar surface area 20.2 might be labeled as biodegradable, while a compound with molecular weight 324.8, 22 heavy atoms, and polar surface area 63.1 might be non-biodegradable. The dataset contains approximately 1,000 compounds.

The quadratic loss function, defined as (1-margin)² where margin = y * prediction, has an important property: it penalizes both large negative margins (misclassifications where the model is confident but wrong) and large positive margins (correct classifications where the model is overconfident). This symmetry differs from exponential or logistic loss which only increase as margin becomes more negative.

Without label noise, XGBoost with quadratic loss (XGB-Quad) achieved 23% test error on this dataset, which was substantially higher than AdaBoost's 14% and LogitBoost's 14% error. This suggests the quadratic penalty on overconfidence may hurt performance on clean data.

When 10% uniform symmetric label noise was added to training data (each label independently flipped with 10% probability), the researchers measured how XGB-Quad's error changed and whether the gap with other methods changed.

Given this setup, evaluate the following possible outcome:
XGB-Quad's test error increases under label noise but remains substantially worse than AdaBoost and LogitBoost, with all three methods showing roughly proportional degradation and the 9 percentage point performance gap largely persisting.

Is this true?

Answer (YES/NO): NO